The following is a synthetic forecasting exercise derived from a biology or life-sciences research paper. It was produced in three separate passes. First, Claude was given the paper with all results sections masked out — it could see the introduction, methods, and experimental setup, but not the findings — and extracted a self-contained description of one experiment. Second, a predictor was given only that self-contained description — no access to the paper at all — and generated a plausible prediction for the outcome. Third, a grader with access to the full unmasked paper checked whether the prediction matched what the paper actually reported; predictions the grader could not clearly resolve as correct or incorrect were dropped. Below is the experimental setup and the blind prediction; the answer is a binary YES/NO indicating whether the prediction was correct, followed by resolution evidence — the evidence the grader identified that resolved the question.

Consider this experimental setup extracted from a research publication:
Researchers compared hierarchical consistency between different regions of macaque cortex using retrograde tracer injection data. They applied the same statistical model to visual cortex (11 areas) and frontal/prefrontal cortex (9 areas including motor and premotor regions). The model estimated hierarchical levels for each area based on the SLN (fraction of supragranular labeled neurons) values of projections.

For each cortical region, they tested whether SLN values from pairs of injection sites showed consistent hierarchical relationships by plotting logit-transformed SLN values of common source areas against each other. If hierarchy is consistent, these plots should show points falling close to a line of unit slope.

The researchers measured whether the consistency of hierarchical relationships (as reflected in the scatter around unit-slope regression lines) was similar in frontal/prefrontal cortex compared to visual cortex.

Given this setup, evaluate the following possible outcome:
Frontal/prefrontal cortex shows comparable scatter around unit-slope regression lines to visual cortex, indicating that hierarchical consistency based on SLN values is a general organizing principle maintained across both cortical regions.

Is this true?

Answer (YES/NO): NO